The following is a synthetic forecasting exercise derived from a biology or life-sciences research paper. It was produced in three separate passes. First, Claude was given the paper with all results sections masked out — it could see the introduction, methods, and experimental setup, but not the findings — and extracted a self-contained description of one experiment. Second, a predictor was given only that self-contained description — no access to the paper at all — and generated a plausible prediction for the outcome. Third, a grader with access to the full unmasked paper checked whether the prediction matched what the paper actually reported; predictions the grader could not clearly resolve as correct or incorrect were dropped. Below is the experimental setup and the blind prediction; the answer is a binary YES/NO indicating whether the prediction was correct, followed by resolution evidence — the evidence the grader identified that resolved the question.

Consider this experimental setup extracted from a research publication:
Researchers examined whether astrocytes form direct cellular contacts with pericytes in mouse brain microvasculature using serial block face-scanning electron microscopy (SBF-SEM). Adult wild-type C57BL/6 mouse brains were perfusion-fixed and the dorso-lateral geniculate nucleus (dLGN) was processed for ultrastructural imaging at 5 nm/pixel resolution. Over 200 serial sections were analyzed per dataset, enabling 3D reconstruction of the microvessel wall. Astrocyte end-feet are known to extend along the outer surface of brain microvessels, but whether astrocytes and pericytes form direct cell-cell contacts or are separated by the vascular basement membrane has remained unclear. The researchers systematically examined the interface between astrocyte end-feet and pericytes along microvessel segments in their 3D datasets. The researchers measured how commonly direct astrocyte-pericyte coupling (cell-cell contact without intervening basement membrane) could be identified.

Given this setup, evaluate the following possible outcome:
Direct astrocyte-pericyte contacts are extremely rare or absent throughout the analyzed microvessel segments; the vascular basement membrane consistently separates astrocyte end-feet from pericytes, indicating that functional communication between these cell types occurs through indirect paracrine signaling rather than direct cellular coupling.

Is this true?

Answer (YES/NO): YES